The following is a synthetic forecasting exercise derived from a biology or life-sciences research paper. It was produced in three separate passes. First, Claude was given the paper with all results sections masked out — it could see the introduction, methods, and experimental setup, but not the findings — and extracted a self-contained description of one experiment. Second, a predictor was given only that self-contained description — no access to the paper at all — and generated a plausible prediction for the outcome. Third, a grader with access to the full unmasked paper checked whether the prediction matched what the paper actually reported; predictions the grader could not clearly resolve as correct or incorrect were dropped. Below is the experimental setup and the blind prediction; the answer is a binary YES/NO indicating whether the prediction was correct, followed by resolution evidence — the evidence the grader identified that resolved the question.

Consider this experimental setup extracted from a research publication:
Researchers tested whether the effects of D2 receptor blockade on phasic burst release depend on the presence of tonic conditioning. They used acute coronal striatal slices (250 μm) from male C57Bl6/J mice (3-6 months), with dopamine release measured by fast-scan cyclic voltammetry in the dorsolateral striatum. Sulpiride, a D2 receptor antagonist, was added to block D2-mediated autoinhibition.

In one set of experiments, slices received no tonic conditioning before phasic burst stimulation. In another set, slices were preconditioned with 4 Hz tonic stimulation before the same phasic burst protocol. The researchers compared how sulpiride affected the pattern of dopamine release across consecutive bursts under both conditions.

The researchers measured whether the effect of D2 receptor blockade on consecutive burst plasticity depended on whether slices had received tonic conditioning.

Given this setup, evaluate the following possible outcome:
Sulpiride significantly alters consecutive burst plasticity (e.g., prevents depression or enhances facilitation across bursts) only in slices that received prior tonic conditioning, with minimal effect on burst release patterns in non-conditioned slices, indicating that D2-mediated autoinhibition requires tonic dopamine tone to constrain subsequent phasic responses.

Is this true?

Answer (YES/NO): YES